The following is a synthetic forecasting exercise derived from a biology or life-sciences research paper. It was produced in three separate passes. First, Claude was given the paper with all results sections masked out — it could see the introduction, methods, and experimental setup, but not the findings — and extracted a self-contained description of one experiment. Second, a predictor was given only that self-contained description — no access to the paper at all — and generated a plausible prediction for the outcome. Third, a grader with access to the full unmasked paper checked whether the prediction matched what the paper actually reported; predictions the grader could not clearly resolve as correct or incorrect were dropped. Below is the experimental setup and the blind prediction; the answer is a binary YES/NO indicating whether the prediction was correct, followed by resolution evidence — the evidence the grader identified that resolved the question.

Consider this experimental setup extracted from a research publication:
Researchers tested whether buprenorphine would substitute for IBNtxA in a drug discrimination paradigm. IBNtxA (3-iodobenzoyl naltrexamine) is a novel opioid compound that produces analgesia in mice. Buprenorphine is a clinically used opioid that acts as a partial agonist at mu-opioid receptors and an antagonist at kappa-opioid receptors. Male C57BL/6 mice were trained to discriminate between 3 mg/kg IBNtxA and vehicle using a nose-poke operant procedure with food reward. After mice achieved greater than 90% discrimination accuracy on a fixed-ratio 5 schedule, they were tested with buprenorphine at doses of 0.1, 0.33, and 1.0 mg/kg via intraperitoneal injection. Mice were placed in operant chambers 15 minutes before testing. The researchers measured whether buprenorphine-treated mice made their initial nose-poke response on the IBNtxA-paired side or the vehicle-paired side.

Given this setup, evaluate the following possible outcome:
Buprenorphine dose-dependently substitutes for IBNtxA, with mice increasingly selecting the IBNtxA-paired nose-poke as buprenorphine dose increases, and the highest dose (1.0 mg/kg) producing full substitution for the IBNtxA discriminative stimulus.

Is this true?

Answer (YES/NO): NO